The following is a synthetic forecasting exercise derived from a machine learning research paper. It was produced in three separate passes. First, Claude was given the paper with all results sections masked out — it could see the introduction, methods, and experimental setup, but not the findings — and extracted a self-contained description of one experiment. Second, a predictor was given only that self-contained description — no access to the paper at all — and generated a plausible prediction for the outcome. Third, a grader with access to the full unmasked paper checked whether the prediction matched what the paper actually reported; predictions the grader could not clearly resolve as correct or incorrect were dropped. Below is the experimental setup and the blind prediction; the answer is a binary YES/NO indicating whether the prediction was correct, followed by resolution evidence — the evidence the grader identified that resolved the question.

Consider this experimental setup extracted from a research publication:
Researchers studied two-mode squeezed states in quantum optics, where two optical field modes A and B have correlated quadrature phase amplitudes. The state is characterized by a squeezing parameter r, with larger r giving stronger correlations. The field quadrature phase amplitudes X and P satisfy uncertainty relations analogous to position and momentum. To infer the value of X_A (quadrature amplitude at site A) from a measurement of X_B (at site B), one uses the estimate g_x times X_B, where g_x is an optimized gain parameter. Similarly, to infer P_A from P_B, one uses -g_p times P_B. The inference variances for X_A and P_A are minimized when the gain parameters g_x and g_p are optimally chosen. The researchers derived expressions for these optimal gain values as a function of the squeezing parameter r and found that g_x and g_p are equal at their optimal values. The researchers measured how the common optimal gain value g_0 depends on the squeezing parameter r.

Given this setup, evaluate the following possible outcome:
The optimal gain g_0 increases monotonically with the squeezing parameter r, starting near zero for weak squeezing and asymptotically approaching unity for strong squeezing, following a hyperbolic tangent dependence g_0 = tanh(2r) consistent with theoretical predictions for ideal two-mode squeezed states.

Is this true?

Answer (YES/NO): YES